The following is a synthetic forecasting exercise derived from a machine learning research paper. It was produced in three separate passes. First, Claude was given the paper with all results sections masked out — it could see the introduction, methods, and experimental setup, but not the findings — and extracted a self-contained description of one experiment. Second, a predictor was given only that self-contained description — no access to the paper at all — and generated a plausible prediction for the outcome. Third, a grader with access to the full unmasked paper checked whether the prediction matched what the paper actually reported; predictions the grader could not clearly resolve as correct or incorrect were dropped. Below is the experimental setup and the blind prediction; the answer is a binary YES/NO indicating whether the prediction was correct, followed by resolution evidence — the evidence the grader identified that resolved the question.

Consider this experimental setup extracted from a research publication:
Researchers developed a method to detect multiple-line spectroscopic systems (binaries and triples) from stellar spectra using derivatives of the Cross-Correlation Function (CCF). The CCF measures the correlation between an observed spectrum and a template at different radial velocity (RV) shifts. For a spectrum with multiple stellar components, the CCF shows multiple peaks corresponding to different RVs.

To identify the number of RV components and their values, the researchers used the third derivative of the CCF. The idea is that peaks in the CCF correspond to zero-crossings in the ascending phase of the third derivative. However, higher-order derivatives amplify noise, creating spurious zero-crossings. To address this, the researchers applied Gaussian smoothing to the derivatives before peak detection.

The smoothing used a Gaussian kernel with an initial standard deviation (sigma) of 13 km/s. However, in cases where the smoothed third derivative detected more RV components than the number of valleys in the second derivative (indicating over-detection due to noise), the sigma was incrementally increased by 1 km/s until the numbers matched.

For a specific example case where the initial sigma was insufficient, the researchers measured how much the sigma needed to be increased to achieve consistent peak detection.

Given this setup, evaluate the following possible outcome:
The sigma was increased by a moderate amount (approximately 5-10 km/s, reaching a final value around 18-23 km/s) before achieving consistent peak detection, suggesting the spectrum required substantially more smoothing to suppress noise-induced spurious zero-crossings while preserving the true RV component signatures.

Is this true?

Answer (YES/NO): YES